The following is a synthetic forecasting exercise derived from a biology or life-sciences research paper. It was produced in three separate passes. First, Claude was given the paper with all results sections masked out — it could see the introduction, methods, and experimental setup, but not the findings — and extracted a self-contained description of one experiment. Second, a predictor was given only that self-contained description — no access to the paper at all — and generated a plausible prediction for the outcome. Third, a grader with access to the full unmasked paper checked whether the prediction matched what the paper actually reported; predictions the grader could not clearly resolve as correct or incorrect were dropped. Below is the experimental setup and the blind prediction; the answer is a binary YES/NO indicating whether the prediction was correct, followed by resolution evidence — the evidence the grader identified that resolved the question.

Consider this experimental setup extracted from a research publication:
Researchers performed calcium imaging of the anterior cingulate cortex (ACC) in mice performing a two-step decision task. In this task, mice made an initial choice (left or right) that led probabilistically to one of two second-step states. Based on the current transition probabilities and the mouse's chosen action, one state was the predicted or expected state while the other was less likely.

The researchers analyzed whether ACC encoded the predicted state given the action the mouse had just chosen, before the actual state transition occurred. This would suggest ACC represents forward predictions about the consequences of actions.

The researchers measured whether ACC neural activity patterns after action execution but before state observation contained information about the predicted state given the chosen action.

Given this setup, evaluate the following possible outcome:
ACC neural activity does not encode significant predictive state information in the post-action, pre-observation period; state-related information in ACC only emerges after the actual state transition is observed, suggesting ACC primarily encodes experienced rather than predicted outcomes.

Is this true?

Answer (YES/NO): NO